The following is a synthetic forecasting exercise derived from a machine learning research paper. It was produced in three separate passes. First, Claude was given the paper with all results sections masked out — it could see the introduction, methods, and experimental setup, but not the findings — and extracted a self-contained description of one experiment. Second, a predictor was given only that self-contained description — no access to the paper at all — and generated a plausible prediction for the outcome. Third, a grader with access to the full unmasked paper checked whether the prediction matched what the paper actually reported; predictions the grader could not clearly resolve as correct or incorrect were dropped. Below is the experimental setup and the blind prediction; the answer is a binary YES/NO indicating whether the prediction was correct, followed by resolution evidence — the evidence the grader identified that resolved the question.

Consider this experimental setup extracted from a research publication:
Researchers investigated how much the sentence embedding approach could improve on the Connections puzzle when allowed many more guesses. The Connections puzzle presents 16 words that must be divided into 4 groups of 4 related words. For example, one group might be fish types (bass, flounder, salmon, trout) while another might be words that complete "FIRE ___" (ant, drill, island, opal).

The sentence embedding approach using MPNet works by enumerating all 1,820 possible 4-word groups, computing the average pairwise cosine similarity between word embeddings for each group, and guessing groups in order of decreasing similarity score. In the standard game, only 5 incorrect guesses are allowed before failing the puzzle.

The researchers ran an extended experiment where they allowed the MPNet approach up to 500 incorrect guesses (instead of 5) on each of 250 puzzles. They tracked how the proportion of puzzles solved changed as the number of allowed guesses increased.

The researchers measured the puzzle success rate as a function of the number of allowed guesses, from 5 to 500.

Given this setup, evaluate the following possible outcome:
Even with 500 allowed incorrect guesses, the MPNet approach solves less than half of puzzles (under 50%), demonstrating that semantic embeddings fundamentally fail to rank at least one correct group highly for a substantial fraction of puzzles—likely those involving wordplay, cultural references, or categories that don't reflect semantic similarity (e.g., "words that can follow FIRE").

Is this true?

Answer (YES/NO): NO